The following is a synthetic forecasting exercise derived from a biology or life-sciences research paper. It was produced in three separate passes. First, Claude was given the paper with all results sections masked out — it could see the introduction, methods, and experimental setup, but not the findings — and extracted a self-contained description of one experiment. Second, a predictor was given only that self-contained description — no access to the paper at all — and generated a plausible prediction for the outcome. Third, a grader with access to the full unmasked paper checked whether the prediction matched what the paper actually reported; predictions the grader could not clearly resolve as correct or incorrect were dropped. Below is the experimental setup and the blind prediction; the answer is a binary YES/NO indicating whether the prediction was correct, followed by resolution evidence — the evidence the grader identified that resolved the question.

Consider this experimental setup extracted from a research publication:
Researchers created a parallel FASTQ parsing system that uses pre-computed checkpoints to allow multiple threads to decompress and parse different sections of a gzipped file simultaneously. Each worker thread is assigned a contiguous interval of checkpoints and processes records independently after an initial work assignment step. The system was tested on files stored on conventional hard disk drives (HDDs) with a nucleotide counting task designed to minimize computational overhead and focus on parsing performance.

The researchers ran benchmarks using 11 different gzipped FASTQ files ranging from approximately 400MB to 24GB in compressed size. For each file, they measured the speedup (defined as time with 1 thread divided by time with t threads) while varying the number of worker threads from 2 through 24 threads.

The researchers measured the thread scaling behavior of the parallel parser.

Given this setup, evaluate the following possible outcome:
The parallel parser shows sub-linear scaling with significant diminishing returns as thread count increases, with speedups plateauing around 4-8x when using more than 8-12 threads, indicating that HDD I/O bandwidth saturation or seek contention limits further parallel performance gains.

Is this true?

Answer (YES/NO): NO